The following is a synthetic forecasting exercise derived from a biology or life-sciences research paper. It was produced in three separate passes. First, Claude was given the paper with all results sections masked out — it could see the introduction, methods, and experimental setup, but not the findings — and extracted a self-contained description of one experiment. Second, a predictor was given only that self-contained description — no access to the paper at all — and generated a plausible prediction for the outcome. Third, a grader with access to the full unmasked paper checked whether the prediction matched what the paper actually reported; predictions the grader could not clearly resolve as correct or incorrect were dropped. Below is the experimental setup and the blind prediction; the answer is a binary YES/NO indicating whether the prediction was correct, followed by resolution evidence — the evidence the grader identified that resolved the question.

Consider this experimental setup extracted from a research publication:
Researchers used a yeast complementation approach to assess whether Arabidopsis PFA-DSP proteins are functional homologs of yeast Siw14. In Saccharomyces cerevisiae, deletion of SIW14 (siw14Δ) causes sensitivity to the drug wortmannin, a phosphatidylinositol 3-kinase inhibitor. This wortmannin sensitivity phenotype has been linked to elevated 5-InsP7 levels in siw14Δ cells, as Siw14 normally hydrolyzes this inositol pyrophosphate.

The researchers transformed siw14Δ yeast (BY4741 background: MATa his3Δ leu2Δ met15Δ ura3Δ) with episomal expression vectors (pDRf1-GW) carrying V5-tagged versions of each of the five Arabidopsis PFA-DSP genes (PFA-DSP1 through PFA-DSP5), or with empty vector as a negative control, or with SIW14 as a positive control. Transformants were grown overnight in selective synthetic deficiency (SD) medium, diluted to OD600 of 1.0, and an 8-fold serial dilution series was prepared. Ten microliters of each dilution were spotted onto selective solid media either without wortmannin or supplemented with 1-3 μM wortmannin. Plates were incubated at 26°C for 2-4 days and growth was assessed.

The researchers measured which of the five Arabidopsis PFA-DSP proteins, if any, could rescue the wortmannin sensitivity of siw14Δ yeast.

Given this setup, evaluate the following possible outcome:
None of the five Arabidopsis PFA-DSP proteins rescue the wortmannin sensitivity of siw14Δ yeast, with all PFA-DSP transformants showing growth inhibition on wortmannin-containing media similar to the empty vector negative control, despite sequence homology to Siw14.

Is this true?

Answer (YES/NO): NO